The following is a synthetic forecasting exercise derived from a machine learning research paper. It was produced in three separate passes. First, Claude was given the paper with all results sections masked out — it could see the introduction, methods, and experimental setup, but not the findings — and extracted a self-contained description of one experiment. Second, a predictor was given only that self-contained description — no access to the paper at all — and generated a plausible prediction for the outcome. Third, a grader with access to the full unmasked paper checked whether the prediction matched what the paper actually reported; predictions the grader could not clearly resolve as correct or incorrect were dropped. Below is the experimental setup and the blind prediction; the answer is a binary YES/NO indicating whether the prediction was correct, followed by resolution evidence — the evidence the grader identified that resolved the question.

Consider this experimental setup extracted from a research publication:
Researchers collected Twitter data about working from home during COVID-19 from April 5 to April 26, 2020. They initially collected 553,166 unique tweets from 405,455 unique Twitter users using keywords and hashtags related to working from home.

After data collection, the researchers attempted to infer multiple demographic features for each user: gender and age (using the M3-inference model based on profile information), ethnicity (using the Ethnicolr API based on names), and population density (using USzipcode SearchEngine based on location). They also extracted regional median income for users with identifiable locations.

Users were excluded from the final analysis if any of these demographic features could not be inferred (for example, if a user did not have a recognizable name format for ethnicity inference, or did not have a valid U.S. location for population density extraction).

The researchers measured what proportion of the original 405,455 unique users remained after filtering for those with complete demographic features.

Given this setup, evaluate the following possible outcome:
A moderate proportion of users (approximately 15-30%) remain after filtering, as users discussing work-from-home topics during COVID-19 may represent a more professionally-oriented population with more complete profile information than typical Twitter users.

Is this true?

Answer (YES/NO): NO